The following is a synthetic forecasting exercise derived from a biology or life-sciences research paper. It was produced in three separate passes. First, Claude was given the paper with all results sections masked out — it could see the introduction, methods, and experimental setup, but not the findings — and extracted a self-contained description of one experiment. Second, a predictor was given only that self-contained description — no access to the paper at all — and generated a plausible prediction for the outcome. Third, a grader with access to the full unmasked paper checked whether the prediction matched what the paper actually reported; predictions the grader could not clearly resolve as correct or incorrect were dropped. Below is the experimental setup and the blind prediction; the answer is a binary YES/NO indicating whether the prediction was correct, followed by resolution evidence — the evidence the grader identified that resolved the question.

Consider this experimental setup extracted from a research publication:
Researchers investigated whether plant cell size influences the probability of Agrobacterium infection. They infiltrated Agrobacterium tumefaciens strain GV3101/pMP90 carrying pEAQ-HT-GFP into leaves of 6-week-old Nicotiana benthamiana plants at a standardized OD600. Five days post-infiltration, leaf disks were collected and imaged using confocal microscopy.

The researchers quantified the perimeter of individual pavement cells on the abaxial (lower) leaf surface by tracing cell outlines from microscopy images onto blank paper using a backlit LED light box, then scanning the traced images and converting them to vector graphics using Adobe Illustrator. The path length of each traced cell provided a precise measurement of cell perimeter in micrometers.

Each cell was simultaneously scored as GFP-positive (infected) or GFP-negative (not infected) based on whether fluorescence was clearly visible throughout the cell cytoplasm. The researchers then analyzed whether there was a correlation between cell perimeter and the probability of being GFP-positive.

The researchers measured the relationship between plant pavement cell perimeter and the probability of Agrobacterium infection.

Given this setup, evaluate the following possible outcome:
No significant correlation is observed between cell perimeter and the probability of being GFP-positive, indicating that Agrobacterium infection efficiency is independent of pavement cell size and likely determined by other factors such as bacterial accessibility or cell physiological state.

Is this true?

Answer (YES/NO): NO